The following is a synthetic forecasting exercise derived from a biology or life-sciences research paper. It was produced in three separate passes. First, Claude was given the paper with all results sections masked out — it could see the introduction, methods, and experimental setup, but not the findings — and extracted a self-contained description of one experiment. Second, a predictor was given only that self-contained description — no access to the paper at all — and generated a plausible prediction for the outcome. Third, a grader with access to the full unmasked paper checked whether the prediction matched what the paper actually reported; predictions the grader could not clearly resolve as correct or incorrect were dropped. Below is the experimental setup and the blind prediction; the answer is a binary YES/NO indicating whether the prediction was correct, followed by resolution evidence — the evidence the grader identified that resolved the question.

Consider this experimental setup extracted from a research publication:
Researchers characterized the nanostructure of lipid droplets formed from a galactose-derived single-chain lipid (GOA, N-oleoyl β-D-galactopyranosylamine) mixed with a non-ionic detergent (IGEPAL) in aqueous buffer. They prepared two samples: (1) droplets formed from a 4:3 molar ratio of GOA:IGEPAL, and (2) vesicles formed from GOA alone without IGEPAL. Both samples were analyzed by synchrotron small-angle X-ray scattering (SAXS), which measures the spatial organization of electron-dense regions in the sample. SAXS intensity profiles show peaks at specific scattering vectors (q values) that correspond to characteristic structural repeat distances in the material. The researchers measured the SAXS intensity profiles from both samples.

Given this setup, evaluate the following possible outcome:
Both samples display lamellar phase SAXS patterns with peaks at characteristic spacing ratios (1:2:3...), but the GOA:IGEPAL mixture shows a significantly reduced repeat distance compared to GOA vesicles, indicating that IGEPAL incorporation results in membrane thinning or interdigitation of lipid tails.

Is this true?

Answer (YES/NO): NO